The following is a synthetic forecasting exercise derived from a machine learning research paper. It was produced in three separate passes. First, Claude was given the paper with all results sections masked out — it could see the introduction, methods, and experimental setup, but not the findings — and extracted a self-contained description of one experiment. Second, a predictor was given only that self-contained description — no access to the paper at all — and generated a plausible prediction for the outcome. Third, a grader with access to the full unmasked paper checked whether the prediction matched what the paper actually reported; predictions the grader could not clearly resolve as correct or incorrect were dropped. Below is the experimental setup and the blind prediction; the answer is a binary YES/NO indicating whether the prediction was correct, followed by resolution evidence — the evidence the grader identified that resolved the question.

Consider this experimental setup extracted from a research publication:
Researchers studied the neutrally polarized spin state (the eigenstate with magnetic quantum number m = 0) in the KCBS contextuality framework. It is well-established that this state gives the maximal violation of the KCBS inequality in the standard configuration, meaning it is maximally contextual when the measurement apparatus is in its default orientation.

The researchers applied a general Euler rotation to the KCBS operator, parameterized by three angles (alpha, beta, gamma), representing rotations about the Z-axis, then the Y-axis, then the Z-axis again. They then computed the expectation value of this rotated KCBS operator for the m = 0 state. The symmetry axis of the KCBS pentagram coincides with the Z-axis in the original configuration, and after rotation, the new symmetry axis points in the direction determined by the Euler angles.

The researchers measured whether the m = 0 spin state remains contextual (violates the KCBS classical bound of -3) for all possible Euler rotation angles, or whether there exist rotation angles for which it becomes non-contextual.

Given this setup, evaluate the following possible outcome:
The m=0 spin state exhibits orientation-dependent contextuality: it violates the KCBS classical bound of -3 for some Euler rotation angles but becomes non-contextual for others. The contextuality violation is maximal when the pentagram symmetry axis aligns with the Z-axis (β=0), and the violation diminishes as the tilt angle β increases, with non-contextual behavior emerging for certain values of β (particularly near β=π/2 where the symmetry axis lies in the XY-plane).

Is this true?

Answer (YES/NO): YES